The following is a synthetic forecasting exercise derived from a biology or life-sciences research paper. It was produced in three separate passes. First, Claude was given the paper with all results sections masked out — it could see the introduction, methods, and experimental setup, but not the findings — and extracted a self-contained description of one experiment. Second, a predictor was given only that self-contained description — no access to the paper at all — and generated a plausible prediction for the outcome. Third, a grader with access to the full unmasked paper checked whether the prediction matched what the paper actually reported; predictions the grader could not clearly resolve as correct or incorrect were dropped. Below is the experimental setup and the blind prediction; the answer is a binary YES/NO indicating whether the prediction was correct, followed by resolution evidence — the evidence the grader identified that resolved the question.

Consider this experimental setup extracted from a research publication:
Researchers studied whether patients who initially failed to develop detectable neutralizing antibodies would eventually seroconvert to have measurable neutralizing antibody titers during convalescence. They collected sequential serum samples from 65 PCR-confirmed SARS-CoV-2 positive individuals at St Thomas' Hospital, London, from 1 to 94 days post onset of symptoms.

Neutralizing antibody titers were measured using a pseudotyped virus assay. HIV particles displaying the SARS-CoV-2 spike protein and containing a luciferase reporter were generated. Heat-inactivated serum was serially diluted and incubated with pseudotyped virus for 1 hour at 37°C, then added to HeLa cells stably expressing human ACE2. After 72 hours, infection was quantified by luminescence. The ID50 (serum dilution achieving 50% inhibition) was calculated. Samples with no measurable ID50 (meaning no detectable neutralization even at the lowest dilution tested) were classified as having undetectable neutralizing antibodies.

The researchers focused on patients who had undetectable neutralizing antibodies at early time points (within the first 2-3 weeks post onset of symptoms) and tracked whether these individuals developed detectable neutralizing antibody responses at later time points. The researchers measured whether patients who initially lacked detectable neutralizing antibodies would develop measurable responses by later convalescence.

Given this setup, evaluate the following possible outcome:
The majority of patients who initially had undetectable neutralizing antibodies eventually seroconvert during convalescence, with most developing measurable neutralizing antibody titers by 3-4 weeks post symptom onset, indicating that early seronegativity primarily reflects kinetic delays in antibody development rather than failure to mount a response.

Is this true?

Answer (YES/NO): YES